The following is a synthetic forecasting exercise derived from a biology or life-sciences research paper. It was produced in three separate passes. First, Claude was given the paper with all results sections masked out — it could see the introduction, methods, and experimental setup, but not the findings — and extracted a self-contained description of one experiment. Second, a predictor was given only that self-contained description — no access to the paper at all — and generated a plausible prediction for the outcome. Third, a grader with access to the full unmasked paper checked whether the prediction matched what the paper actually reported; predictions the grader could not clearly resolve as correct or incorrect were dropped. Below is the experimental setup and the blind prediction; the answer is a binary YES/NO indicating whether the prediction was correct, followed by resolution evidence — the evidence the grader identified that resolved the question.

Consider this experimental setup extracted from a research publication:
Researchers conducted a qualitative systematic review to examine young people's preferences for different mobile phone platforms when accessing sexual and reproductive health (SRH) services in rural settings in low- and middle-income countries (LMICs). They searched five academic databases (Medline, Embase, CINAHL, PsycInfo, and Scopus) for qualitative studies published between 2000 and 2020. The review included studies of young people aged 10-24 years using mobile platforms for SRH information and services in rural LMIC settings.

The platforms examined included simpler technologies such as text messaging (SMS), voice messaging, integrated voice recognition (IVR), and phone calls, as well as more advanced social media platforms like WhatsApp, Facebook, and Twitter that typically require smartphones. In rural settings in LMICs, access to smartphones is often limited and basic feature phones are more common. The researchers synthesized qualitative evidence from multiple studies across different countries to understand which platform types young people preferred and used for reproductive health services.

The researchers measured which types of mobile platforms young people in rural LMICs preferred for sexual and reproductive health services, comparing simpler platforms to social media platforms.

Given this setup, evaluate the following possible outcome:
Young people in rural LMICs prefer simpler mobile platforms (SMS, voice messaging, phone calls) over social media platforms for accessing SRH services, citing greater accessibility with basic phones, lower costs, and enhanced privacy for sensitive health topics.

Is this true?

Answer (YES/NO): YES